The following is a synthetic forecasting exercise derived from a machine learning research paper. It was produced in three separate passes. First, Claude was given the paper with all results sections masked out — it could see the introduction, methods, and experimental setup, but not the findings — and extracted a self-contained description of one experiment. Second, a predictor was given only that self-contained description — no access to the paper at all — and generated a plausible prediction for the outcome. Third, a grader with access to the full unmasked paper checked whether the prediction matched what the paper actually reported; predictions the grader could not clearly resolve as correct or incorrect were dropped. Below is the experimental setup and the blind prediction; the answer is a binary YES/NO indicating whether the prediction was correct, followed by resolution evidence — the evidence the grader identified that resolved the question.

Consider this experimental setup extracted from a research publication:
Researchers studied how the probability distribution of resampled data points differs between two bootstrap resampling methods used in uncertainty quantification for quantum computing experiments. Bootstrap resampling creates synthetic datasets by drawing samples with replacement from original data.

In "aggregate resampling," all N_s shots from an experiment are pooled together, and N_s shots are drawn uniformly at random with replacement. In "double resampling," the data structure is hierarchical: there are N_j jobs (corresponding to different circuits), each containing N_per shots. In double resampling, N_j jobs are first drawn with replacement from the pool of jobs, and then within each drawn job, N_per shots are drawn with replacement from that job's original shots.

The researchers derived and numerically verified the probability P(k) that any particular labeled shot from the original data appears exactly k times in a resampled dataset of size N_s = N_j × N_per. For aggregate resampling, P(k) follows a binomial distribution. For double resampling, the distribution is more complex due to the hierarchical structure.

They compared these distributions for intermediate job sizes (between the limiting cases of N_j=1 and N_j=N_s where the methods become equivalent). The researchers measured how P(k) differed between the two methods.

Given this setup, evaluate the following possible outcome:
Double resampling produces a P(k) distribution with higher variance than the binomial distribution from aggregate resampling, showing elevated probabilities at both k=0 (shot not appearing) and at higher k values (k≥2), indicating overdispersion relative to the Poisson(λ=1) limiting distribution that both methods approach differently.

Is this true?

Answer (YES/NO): NO